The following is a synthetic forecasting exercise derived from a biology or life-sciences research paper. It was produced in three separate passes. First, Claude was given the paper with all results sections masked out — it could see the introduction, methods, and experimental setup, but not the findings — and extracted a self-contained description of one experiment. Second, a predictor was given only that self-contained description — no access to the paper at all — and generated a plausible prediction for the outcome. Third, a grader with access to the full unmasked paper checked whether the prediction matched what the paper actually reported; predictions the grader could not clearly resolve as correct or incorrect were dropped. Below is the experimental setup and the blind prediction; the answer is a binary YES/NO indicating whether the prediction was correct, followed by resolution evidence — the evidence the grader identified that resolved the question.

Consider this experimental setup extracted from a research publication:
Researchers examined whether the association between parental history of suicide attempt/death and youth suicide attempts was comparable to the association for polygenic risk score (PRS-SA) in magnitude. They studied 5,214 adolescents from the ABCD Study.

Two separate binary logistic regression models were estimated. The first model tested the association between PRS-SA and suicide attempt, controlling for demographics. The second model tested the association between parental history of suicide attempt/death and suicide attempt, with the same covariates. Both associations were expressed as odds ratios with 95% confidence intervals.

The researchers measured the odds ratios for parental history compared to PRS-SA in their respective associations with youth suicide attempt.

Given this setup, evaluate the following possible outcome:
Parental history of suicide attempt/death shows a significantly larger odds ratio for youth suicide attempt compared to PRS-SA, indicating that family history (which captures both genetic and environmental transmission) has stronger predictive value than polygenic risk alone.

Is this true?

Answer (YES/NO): YES